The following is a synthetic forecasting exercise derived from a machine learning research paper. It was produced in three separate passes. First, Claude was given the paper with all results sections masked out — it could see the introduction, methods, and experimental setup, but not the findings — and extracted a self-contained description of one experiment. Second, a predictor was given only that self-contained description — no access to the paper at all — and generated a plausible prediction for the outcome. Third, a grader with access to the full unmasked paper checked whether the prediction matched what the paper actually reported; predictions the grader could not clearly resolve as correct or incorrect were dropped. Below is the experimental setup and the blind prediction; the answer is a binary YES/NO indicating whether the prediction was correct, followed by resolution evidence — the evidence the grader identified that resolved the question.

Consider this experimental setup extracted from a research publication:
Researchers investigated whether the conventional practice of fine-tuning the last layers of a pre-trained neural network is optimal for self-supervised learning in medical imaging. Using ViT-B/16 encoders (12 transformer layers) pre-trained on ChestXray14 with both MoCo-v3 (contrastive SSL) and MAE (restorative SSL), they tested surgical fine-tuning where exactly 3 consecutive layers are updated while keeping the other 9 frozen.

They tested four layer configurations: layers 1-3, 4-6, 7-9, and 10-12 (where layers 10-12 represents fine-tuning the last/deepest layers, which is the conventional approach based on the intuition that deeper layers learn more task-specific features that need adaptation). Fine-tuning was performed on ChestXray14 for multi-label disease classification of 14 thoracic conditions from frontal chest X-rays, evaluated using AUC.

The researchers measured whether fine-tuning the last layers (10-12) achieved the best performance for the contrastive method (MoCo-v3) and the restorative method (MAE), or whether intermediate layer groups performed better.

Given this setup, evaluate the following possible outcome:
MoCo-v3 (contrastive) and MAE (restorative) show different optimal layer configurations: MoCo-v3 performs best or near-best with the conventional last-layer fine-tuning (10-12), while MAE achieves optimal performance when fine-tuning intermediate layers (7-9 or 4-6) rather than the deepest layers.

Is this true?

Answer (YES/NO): NO